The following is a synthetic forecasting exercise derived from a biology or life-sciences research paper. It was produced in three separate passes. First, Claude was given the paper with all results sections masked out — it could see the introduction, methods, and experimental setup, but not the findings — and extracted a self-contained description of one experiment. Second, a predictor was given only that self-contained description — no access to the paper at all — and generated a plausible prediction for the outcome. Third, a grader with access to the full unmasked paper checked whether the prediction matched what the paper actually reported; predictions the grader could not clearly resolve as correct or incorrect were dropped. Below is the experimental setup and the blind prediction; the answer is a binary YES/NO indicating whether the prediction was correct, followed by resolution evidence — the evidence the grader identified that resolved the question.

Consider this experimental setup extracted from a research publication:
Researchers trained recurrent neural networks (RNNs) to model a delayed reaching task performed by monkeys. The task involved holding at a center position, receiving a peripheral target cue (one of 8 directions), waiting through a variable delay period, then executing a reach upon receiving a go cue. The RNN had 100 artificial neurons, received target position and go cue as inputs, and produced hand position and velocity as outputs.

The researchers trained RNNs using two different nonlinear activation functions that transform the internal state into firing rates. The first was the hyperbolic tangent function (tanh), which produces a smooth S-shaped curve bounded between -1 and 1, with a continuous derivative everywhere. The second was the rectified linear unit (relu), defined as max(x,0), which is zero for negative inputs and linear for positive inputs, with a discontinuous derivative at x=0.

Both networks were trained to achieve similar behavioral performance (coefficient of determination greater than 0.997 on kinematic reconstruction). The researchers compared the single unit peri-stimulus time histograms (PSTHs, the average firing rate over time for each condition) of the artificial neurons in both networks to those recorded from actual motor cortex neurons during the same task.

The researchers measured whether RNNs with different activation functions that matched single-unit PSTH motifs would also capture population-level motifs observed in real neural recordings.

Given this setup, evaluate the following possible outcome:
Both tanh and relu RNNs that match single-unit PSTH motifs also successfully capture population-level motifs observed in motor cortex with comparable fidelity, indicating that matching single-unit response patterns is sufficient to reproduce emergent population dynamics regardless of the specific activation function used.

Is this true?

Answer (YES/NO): NO